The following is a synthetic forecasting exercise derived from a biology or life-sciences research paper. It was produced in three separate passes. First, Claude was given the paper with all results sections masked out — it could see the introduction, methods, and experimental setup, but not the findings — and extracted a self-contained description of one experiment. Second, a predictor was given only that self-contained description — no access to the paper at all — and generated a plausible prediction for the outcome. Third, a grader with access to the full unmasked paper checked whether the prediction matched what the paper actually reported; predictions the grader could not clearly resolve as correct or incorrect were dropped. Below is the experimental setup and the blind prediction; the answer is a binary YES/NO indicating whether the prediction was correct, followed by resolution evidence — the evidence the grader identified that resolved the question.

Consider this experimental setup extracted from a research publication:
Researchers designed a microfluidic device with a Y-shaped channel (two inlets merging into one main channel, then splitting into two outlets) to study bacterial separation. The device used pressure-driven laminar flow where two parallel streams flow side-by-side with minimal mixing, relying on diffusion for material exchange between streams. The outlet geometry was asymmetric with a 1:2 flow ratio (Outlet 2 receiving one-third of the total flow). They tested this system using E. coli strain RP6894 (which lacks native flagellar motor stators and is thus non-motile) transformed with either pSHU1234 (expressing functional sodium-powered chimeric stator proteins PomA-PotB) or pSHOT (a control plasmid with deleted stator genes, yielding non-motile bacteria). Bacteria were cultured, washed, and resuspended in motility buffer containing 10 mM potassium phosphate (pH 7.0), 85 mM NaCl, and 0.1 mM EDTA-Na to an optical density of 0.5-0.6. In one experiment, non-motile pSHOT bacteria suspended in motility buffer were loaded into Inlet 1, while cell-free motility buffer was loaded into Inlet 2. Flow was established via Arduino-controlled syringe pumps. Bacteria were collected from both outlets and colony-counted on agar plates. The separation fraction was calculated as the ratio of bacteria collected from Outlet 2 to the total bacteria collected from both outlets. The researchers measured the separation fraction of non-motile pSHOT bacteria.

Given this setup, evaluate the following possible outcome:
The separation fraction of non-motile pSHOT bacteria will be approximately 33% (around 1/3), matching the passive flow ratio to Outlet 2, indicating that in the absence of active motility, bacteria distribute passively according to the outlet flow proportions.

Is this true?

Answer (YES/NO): NO